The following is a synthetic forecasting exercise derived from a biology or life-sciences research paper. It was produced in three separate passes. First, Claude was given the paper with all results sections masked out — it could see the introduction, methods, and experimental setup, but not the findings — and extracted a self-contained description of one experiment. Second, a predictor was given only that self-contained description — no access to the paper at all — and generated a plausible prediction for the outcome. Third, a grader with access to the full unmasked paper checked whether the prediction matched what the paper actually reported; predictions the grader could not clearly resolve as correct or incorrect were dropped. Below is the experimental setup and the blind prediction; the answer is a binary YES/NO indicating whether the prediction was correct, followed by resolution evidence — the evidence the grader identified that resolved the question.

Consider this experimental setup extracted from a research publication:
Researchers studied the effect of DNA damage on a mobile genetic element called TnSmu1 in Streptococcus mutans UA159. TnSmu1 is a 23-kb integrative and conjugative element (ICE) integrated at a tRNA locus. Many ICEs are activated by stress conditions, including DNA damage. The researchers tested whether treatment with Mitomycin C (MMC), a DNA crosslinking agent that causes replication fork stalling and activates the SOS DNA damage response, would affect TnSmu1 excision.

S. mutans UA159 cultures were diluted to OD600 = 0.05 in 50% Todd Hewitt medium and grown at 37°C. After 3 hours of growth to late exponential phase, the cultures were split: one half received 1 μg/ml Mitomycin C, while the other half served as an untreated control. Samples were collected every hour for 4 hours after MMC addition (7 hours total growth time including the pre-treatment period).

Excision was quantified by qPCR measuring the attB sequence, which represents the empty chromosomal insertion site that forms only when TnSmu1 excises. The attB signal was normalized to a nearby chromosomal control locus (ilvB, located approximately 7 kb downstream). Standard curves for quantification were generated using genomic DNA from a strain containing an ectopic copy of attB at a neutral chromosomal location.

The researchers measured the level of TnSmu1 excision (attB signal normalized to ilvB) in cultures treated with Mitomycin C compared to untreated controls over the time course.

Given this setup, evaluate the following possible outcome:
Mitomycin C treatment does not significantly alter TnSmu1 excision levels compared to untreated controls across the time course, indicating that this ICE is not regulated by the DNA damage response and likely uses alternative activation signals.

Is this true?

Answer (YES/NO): NO